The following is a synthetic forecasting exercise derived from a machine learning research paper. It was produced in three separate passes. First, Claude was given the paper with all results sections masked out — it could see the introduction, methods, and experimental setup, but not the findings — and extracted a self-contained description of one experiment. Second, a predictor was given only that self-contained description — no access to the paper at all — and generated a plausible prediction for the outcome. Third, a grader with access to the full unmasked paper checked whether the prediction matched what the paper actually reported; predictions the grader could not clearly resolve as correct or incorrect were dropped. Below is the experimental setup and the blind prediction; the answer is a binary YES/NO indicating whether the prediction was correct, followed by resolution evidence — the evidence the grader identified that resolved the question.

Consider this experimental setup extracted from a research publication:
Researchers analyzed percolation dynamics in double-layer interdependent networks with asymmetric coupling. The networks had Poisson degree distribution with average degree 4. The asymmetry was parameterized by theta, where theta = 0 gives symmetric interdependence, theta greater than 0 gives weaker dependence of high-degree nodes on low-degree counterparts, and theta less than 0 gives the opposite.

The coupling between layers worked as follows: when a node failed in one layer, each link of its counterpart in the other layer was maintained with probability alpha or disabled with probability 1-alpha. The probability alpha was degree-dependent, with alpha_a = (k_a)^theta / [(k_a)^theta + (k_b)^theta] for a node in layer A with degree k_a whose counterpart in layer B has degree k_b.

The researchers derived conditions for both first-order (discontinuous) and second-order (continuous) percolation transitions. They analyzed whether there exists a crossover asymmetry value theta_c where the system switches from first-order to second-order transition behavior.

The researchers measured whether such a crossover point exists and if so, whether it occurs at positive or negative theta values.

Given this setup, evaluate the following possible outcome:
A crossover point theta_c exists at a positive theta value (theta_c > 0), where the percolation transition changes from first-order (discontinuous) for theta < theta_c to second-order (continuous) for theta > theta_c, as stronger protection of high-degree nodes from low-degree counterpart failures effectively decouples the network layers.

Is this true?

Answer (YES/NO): YES